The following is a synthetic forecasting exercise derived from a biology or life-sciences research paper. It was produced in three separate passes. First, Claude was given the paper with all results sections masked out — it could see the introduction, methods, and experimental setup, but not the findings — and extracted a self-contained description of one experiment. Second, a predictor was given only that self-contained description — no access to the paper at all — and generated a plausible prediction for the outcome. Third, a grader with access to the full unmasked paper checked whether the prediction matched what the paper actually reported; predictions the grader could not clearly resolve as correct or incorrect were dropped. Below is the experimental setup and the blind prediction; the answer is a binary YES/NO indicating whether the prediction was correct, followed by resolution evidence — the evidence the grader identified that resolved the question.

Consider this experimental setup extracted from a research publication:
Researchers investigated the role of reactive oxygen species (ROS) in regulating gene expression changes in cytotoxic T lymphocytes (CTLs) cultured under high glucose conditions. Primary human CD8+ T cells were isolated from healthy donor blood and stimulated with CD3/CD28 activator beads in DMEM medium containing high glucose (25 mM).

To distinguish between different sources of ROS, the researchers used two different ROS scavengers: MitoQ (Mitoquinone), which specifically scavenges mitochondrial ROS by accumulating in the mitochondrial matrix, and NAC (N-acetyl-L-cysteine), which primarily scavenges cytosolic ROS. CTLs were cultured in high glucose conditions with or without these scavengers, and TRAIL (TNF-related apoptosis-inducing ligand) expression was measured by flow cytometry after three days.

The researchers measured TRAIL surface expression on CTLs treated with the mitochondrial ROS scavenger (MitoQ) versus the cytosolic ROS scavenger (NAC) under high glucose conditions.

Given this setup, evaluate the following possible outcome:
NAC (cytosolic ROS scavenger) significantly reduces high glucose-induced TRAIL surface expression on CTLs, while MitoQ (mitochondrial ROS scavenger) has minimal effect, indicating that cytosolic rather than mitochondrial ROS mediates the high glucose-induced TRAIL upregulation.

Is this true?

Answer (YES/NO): YES